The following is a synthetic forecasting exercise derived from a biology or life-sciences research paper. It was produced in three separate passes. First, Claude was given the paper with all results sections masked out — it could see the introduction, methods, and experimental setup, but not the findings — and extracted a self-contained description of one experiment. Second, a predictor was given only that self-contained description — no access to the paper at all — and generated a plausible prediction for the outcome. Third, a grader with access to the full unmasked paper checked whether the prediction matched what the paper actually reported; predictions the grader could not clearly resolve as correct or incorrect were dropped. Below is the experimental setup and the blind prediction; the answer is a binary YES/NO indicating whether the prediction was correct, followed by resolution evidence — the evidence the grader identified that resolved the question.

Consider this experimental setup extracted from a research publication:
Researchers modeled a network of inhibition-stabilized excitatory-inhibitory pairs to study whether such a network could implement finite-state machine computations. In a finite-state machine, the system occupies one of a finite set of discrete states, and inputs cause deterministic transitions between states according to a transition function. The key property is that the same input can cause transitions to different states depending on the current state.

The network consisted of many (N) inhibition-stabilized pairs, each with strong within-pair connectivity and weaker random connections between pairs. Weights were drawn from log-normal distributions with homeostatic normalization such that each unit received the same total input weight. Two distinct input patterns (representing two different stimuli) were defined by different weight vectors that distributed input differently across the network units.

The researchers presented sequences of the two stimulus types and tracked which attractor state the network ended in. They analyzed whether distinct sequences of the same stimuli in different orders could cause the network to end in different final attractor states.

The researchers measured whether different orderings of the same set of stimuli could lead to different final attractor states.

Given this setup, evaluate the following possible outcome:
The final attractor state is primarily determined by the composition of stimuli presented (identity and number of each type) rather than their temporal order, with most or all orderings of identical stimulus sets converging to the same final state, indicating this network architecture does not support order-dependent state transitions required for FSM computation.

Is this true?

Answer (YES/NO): NO